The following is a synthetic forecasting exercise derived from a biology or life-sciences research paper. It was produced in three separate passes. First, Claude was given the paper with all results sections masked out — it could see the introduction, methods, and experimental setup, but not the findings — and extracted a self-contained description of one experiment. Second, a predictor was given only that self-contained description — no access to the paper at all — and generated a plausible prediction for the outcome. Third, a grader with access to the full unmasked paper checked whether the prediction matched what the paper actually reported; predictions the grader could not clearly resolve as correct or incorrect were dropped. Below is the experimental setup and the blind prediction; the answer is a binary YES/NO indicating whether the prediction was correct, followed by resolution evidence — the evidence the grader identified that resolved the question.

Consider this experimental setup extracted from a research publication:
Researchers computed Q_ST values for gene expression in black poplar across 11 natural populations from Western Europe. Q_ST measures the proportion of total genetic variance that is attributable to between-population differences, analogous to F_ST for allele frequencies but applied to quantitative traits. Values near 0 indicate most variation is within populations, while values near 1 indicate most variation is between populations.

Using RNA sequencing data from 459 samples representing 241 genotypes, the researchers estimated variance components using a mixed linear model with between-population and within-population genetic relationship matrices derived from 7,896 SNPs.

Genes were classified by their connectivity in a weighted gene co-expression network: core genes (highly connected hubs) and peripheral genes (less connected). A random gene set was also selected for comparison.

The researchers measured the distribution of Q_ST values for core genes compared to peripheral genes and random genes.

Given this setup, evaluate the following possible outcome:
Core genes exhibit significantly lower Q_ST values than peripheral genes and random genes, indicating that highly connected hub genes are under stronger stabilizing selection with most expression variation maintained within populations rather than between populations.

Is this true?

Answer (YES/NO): NO